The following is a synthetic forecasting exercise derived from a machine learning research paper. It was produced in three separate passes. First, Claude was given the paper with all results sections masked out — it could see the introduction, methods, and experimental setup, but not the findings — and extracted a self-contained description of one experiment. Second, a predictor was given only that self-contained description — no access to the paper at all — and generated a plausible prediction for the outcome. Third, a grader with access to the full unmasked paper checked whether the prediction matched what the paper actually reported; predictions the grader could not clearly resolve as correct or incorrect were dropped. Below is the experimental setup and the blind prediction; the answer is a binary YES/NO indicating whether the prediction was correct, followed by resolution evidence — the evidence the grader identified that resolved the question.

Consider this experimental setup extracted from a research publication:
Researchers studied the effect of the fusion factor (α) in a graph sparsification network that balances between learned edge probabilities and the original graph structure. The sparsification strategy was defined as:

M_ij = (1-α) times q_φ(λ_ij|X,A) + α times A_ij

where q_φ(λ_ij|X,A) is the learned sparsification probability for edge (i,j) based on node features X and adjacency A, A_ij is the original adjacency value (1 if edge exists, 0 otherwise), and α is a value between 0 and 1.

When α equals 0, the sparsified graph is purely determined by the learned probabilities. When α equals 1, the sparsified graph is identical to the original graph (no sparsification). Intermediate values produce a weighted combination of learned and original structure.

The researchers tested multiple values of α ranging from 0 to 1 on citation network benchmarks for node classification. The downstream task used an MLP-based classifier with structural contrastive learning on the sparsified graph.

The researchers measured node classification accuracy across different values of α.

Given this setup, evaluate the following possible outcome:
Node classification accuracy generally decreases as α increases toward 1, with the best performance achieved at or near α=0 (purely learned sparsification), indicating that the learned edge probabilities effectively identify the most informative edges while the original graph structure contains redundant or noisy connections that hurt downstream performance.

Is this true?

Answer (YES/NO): NO